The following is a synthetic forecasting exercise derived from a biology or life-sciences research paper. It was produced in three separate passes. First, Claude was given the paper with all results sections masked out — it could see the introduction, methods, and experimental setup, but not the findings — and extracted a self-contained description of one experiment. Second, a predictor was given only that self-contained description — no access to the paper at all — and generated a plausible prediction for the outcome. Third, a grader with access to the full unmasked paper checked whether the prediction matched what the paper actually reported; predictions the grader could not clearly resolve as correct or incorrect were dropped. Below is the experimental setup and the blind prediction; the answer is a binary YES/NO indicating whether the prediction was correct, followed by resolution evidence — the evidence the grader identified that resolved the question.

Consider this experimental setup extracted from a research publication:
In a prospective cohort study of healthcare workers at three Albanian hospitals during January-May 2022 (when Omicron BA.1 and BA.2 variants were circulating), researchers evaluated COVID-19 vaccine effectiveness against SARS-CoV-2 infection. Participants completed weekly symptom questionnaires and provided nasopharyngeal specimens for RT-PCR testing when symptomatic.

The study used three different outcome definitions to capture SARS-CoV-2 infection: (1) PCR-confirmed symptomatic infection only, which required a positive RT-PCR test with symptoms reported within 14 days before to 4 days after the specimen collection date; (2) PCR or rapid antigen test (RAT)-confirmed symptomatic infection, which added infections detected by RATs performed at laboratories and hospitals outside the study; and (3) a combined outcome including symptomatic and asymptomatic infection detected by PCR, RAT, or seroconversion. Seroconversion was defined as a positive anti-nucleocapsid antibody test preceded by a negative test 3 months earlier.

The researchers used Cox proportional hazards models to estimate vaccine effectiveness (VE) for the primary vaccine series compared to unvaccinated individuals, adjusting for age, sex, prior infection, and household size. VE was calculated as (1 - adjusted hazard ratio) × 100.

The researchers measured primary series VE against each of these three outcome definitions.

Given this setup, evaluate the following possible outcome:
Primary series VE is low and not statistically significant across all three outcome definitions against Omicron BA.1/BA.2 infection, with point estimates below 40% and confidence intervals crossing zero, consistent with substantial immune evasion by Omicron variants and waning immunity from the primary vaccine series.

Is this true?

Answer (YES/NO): YES